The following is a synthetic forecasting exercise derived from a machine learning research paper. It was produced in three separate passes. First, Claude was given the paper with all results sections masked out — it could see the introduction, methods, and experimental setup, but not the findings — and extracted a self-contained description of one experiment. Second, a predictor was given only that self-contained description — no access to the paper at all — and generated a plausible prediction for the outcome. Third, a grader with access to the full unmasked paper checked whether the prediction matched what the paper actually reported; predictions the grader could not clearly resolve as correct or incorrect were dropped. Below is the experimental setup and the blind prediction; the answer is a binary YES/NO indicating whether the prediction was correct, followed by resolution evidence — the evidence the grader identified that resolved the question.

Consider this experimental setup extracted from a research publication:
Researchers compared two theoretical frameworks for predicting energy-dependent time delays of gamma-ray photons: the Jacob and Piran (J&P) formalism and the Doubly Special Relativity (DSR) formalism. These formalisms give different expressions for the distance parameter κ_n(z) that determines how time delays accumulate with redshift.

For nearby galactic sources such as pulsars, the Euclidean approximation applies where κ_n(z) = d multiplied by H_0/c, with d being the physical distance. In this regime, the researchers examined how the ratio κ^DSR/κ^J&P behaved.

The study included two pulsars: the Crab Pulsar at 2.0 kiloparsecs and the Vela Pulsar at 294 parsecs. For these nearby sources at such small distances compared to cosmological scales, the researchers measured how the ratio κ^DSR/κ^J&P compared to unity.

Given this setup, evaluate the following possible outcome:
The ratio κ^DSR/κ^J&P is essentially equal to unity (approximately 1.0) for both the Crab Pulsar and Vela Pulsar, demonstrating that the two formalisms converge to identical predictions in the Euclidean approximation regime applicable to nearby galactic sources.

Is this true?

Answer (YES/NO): YES